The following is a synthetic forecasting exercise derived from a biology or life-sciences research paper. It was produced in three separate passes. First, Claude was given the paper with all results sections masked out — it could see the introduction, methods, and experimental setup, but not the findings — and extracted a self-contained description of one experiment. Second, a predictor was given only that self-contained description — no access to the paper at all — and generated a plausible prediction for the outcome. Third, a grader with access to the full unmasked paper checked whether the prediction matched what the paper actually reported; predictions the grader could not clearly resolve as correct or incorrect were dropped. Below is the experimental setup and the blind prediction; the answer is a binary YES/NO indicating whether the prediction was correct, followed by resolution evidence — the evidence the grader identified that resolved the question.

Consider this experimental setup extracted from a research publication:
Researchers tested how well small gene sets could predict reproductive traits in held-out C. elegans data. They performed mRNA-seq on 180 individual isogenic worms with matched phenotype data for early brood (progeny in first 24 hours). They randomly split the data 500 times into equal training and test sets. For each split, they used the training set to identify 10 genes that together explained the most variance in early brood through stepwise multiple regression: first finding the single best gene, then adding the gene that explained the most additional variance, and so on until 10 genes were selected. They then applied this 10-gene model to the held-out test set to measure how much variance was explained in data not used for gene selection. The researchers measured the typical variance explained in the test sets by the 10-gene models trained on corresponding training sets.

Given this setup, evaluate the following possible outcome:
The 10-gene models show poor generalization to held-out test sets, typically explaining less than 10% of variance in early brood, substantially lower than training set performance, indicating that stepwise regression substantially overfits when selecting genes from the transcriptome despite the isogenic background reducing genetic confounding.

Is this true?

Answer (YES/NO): NO